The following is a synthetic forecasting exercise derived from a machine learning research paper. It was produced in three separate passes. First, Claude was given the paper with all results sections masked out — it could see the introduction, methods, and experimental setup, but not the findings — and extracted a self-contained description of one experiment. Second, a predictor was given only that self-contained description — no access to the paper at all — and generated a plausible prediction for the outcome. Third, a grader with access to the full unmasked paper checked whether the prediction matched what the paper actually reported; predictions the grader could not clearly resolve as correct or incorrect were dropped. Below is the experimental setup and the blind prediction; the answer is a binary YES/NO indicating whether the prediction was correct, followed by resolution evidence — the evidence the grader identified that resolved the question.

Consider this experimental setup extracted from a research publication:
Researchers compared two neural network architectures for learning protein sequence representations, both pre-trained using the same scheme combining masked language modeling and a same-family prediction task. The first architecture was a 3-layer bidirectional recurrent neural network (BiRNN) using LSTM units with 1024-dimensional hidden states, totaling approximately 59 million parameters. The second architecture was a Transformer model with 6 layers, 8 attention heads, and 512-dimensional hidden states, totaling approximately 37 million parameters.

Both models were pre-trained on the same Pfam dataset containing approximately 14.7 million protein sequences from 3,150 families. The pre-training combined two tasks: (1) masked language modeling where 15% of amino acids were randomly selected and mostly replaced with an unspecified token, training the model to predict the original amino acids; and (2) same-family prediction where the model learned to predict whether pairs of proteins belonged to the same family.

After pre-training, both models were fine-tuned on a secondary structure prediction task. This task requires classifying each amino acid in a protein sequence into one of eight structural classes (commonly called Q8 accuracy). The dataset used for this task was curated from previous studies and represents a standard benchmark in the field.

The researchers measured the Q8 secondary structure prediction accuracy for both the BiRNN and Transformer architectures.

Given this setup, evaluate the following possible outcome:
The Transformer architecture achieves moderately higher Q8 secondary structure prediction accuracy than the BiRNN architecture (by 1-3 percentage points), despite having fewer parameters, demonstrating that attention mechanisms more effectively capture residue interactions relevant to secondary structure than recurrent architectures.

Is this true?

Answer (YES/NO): NO